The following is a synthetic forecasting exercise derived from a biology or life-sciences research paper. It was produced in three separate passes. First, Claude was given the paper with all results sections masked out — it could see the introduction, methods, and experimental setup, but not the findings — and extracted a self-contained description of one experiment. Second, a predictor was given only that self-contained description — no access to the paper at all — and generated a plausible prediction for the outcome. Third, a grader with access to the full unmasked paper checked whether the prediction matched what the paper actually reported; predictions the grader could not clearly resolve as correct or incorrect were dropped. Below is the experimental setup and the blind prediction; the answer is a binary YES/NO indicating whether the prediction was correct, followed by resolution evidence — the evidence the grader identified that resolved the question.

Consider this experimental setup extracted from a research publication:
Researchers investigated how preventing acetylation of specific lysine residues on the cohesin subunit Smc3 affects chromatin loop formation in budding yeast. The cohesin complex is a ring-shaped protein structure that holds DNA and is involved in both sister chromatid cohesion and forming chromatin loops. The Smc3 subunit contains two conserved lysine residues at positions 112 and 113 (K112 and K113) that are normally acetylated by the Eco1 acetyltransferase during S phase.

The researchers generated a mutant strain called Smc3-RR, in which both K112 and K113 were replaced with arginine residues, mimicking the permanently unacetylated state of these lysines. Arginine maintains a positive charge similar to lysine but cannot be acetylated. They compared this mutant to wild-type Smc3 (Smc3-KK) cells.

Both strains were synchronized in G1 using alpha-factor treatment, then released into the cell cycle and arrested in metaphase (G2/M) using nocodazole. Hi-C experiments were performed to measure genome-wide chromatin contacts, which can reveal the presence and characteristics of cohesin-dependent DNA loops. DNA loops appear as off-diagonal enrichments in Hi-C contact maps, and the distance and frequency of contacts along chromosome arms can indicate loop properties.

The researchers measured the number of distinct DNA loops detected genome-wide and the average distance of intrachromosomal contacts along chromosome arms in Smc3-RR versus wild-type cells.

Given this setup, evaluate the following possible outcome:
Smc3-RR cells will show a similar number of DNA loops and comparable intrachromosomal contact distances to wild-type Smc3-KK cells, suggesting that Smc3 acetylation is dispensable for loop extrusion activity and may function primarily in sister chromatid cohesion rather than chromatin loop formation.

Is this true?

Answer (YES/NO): NO